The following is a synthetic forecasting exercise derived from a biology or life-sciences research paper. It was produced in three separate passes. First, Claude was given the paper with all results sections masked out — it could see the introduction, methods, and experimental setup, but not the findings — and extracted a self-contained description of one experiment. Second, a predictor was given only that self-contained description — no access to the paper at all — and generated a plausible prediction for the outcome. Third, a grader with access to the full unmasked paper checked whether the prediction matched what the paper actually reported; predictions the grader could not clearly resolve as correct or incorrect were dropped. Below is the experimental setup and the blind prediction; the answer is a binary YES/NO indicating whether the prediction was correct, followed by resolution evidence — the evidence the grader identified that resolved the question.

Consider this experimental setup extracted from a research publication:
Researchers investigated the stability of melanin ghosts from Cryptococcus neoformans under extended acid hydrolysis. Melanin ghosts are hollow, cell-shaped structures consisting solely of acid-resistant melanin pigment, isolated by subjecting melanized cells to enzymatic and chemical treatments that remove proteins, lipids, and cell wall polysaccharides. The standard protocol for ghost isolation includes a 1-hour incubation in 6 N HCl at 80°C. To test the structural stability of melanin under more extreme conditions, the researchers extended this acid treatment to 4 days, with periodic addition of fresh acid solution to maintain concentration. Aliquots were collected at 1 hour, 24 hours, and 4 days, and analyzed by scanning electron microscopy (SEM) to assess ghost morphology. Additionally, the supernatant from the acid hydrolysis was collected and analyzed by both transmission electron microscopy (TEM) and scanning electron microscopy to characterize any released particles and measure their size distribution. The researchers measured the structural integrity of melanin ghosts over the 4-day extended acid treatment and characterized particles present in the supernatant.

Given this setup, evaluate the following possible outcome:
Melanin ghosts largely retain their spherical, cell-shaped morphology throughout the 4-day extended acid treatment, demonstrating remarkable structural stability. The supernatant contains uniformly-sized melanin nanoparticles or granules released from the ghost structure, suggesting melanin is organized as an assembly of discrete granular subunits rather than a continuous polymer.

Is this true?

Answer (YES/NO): NO